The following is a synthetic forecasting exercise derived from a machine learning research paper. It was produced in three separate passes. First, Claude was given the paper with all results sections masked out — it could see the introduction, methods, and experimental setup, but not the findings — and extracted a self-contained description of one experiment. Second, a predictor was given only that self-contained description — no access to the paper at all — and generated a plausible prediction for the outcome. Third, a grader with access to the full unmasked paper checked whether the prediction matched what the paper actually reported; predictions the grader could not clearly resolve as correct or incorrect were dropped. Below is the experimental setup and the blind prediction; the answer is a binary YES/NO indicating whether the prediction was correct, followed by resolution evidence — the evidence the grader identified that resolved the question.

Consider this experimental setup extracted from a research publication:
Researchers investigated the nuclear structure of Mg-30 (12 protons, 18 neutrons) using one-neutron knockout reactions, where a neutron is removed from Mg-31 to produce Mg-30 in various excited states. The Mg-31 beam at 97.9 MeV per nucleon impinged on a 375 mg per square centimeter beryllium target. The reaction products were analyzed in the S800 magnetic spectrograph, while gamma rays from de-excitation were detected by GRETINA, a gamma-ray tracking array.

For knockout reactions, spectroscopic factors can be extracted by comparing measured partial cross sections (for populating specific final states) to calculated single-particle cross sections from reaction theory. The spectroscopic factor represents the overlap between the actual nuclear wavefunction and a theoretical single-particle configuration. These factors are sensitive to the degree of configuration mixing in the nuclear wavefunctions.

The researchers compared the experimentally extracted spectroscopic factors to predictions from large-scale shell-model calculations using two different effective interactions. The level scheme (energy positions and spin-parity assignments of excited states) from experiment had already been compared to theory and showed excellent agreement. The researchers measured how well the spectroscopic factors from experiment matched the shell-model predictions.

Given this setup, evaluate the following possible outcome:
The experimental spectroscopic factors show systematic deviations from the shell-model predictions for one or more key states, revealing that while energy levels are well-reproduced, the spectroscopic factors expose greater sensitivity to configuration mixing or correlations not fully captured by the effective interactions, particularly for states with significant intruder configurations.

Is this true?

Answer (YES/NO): YES